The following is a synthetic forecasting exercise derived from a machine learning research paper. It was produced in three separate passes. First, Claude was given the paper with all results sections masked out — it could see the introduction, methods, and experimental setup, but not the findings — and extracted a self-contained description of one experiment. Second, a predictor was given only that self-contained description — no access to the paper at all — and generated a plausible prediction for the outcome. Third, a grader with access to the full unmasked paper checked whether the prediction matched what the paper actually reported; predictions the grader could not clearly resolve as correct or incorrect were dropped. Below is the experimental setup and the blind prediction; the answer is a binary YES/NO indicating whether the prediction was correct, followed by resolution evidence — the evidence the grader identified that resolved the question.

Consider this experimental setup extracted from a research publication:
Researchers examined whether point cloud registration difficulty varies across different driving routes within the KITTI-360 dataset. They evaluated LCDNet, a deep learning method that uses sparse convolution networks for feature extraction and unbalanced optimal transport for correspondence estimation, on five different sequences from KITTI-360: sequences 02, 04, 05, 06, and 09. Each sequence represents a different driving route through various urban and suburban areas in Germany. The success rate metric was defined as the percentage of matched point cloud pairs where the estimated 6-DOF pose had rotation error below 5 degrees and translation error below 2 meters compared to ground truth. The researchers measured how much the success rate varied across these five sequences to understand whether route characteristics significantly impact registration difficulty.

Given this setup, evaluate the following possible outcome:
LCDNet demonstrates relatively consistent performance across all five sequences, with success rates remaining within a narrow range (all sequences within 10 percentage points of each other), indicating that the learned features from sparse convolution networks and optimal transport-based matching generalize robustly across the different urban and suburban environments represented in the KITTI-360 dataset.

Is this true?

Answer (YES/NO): YES